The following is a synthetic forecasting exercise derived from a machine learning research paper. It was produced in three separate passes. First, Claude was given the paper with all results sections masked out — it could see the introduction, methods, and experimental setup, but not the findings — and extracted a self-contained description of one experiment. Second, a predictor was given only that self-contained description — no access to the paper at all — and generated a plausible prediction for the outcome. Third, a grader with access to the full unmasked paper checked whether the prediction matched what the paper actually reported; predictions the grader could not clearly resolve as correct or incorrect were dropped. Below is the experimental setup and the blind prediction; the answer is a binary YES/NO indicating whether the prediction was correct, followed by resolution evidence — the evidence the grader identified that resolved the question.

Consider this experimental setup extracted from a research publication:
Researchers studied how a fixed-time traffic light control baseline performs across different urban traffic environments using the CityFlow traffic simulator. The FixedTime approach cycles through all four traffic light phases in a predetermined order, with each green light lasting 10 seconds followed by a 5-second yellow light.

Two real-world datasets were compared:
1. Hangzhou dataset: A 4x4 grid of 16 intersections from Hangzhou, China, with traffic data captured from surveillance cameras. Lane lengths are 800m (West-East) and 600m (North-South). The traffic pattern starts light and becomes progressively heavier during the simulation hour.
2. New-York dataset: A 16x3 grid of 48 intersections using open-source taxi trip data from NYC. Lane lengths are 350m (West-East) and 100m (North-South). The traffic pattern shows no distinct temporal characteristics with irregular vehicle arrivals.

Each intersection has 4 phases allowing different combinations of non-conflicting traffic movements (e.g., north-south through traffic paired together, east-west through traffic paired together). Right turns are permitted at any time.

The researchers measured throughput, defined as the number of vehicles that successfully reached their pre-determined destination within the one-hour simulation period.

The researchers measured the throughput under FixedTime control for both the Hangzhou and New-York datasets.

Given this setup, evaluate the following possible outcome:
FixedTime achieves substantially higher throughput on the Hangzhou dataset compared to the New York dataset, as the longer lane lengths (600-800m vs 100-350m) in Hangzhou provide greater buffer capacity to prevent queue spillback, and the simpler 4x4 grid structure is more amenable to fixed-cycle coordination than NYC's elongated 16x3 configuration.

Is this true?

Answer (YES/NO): YES